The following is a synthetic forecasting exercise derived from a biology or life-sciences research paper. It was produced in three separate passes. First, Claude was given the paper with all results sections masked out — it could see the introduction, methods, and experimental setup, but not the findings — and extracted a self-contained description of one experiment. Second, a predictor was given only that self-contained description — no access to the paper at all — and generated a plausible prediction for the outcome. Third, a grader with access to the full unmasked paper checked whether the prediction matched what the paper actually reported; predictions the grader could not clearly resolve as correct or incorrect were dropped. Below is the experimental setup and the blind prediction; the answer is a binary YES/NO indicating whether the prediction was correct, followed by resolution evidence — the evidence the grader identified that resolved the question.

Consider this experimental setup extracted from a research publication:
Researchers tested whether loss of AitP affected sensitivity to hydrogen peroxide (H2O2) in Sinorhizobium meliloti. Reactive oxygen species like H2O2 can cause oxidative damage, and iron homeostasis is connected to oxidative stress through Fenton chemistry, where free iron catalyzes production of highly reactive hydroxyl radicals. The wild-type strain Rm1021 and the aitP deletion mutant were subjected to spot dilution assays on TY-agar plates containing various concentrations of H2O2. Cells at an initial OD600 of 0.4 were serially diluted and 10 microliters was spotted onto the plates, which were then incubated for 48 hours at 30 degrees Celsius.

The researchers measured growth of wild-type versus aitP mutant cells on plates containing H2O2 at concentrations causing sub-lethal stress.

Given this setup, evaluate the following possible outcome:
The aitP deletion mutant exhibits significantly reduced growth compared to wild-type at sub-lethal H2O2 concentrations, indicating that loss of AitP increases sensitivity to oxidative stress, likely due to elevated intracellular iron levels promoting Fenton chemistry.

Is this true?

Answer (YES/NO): NO